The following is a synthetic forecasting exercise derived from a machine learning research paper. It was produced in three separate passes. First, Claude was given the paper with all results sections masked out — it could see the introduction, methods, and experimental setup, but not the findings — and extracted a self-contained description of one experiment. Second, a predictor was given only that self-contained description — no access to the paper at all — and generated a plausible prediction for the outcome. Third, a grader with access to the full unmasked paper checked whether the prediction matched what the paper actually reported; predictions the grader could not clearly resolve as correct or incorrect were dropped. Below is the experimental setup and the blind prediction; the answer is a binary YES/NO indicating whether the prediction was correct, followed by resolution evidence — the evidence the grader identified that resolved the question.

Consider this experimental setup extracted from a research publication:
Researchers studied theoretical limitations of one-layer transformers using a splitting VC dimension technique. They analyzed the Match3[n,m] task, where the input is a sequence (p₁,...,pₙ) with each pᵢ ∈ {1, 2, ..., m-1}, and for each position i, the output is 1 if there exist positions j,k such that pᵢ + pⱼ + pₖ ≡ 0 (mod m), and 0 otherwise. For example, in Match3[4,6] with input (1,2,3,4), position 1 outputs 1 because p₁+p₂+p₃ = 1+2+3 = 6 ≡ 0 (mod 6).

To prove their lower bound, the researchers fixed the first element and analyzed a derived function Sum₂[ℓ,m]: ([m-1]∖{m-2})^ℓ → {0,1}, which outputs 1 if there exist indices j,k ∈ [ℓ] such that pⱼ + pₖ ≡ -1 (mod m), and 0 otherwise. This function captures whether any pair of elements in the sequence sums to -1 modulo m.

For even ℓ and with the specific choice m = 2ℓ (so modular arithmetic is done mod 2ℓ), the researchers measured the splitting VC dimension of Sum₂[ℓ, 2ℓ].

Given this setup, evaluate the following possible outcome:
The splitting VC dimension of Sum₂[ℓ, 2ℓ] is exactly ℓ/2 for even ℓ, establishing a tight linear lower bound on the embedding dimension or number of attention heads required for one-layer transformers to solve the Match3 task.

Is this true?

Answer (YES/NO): NO